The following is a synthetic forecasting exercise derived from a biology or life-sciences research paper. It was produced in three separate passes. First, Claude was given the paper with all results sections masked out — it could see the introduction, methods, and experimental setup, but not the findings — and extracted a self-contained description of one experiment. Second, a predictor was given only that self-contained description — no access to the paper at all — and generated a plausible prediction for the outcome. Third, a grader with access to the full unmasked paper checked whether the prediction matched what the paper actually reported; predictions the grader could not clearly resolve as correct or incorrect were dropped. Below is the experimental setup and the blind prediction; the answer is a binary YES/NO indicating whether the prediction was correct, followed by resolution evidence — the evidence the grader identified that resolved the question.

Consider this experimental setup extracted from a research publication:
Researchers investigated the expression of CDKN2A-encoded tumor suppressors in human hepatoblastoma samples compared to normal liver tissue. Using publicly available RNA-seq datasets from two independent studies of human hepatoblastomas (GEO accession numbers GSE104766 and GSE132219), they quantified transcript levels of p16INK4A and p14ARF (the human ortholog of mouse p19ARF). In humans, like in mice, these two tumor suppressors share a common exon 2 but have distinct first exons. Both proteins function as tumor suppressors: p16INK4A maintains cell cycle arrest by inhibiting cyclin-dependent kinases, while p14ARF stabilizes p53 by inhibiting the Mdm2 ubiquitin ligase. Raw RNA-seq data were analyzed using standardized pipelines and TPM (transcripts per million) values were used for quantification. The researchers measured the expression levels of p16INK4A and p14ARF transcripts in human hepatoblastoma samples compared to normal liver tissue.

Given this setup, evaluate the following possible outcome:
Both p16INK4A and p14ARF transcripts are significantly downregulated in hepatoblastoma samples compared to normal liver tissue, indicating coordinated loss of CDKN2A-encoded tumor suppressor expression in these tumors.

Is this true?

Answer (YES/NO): NO